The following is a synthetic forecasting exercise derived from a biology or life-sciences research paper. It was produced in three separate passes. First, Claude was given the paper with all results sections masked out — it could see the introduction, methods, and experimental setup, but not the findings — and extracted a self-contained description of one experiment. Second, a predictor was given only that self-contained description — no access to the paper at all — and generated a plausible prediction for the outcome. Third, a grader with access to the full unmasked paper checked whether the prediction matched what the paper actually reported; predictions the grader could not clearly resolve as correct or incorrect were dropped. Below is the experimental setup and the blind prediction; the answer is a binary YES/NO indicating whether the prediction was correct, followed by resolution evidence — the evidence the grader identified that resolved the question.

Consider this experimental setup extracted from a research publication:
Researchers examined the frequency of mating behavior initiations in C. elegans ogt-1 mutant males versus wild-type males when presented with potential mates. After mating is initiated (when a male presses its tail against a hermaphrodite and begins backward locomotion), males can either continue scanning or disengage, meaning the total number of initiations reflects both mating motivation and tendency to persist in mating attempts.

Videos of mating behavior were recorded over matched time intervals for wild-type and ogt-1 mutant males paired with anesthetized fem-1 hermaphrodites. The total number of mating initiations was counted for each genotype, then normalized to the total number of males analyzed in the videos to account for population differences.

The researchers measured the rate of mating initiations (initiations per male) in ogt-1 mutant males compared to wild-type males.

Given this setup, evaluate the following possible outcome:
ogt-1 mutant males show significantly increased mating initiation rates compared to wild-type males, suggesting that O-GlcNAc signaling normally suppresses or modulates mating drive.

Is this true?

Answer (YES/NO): NO